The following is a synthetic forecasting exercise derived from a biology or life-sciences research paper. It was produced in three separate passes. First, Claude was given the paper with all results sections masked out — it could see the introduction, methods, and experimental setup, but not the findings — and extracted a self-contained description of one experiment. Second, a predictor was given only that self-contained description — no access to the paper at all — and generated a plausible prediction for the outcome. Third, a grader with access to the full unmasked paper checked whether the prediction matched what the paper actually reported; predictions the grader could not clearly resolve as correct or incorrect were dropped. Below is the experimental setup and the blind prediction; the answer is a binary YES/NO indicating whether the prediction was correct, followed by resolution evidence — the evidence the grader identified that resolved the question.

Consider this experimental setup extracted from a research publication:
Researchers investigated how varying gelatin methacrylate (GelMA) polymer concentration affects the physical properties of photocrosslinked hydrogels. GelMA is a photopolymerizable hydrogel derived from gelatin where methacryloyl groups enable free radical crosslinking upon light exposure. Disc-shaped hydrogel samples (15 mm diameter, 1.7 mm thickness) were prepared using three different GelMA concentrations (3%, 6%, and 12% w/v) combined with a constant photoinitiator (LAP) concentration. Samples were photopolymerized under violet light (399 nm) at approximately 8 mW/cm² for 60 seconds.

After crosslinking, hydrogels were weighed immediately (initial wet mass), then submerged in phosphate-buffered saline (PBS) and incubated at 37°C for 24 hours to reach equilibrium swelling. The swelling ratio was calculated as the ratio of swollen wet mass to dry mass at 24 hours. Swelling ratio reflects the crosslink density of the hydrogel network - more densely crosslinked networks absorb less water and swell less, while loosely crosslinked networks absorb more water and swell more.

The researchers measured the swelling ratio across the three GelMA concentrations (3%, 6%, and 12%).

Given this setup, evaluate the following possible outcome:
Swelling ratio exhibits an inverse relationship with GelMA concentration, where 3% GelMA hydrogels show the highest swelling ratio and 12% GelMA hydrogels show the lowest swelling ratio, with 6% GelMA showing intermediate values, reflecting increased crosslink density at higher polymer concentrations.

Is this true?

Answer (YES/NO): YES